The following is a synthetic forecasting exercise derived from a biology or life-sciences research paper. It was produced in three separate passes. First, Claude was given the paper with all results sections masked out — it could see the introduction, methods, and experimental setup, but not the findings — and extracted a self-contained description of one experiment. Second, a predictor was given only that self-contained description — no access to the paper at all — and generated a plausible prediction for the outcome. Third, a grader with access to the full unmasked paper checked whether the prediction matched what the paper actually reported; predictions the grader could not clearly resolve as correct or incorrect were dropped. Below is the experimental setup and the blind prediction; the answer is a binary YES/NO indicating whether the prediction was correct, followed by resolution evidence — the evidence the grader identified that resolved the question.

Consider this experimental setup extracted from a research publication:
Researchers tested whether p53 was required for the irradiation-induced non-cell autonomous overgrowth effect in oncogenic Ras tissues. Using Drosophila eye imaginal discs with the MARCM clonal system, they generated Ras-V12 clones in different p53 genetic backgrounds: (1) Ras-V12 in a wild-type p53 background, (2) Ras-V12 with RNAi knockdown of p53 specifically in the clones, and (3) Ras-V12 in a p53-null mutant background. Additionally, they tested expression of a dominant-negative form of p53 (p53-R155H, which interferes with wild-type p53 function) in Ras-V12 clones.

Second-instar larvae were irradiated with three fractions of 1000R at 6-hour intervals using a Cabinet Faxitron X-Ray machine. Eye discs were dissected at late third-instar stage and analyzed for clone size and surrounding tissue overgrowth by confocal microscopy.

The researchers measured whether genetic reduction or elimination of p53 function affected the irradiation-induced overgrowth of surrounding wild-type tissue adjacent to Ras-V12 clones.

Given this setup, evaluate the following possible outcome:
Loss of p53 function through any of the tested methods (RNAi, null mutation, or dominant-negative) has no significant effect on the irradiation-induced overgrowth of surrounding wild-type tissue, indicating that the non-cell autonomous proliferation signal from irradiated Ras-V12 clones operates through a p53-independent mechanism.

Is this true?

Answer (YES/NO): NO